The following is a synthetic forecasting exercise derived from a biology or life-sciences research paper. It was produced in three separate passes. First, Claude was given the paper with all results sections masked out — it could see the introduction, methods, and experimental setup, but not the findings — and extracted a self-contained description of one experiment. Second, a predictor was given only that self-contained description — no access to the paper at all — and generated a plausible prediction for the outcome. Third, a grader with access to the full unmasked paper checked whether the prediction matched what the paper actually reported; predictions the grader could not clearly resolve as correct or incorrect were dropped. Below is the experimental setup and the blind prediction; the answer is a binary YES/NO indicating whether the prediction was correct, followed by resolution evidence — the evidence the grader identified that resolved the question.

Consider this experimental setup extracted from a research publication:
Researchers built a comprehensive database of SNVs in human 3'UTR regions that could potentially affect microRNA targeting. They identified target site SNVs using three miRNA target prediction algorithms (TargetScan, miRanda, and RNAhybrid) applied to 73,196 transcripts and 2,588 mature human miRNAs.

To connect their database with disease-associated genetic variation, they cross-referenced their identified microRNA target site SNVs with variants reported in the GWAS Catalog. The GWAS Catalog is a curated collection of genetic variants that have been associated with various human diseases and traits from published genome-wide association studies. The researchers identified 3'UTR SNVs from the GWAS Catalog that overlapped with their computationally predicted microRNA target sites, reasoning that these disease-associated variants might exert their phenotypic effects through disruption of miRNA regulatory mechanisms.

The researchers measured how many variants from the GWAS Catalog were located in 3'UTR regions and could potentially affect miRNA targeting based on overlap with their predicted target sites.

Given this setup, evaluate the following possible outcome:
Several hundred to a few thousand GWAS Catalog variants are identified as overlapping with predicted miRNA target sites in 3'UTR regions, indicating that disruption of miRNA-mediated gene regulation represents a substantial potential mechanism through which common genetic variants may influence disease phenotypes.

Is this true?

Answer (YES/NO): YES